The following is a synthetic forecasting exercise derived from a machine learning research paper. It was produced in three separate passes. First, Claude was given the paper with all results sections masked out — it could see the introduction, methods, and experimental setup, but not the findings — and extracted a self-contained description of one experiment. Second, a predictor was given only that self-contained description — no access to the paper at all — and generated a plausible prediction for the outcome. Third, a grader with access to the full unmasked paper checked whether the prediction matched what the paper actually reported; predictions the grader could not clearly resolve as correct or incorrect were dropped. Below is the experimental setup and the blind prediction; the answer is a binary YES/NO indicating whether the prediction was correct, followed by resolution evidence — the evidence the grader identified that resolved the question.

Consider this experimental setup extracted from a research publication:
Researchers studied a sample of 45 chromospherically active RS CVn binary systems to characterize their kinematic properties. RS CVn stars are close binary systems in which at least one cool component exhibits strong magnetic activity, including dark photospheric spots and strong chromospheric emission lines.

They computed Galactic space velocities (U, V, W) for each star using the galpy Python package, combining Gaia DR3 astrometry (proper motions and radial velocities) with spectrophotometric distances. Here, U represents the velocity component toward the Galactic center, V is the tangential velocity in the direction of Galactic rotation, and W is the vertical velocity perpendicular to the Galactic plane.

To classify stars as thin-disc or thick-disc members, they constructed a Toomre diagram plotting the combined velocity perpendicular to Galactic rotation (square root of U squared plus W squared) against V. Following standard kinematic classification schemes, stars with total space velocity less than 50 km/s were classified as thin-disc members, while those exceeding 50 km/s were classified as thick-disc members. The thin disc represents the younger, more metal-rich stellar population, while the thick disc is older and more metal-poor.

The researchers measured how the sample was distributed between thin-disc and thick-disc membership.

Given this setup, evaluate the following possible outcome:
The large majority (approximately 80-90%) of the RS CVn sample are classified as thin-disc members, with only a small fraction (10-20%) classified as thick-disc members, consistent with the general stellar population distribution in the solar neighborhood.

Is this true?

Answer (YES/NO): NO